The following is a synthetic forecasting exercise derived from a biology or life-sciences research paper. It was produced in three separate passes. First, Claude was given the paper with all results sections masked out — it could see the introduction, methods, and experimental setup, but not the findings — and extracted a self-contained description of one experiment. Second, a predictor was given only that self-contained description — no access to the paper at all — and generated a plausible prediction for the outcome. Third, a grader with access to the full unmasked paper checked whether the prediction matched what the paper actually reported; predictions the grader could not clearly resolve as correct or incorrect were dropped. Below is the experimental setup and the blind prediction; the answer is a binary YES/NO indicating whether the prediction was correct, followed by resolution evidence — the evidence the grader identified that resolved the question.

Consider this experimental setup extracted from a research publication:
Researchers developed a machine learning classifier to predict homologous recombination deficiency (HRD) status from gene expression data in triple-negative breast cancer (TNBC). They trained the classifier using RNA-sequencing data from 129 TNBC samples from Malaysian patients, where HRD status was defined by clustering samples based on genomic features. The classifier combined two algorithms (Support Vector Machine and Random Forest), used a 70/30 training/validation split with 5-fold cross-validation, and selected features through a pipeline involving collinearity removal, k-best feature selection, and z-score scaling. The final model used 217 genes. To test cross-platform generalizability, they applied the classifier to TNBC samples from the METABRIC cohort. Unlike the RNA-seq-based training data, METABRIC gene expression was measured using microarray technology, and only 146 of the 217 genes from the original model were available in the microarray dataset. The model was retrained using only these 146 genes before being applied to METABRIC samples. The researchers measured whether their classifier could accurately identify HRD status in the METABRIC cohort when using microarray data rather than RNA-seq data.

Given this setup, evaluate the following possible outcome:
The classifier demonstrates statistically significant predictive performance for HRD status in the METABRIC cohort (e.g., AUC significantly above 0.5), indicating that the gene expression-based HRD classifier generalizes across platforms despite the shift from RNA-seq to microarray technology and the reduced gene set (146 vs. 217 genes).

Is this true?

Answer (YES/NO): YES